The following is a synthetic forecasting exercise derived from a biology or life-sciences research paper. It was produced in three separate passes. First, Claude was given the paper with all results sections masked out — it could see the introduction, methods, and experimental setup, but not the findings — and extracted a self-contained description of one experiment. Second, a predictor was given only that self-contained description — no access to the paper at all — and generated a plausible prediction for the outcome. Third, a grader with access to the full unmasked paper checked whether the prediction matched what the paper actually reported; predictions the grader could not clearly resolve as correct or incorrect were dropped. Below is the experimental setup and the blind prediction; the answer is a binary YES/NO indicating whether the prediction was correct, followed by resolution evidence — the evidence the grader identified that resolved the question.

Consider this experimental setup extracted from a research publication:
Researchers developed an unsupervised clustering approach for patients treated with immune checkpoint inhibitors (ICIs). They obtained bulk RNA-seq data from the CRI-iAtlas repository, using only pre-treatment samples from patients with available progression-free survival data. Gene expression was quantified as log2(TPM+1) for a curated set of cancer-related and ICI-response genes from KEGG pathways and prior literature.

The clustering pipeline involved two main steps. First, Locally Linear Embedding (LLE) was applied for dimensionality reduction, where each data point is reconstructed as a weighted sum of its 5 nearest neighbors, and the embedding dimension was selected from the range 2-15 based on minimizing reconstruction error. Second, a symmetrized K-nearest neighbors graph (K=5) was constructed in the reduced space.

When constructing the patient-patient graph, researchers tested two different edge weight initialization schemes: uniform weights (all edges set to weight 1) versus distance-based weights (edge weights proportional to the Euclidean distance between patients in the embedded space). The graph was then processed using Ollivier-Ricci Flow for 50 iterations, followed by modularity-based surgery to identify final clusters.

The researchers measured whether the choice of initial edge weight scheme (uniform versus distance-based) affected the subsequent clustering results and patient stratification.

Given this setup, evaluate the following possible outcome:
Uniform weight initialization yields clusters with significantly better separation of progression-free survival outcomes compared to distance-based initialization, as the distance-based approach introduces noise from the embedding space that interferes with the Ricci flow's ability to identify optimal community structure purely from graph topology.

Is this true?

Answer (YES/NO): NO